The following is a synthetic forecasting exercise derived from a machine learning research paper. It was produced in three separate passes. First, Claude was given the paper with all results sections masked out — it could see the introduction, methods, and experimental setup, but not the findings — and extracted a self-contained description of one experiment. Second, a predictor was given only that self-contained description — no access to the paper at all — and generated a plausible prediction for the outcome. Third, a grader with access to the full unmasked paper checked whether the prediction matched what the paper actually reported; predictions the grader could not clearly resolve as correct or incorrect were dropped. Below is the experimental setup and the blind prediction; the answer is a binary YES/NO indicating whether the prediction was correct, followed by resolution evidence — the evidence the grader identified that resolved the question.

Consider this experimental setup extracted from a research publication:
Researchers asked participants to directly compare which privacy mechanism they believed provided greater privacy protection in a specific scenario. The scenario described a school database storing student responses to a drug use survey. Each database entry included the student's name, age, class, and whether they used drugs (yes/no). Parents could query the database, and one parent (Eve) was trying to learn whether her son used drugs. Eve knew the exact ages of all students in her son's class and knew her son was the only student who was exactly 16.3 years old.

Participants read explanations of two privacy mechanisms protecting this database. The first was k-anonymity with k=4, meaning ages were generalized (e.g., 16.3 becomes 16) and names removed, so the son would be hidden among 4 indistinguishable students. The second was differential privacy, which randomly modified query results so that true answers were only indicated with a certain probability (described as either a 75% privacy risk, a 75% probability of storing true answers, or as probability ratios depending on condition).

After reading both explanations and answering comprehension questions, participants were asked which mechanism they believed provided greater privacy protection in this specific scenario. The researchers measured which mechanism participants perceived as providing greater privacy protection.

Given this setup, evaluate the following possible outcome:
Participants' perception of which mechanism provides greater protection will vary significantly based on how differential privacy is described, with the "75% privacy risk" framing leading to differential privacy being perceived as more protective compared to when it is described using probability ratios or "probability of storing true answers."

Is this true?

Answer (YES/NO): NO